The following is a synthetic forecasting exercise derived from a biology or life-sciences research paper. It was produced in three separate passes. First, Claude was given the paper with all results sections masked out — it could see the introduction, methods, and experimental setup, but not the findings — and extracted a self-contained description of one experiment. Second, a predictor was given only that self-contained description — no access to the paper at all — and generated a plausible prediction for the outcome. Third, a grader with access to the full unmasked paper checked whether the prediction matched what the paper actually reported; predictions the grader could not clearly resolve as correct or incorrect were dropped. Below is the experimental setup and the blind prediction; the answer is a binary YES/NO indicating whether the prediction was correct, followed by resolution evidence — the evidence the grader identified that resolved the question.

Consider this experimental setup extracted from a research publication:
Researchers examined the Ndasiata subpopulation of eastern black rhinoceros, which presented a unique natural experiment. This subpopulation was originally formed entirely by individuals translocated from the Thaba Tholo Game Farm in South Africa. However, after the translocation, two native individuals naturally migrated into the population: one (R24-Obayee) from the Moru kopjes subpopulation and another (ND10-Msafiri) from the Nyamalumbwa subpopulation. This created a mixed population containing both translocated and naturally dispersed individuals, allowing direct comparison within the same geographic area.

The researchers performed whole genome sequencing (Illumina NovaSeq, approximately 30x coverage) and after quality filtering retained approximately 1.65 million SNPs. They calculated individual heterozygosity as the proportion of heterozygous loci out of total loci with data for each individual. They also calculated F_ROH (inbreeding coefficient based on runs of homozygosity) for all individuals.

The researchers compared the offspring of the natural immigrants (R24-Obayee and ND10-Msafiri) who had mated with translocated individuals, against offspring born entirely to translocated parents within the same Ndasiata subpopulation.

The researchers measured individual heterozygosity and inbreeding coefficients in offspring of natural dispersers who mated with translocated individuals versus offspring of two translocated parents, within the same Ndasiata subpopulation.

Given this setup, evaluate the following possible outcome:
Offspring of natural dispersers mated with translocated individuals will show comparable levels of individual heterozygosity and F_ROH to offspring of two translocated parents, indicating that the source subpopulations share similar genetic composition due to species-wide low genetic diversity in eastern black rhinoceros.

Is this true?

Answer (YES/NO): NO